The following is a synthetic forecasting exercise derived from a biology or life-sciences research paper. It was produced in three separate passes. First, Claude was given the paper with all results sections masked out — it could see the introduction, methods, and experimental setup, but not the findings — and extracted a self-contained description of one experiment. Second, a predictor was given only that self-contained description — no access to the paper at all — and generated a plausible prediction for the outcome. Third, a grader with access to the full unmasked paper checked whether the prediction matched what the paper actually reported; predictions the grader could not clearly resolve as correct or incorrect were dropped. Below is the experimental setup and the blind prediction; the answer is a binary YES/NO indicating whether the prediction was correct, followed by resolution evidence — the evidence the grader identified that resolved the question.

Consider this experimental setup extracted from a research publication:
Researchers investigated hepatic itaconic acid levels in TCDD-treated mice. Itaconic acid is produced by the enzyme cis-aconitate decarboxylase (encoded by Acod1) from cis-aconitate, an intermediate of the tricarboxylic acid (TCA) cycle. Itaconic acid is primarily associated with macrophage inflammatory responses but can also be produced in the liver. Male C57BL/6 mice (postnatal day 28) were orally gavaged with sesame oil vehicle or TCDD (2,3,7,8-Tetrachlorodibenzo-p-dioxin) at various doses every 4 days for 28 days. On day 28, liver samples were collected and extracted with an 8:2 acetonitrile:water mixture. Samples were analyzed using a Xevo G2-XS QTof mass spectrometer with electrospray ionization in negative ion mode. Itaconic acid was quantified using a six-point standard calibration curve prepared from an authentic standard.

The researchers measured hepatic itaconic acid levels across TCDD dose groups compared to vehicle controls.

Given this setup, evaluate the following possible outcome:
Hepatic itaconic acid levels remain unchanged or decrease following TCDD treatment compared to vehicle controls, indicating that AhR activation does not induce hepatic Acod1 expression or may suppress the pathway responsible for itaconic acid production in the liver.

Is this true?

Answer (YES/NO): NO